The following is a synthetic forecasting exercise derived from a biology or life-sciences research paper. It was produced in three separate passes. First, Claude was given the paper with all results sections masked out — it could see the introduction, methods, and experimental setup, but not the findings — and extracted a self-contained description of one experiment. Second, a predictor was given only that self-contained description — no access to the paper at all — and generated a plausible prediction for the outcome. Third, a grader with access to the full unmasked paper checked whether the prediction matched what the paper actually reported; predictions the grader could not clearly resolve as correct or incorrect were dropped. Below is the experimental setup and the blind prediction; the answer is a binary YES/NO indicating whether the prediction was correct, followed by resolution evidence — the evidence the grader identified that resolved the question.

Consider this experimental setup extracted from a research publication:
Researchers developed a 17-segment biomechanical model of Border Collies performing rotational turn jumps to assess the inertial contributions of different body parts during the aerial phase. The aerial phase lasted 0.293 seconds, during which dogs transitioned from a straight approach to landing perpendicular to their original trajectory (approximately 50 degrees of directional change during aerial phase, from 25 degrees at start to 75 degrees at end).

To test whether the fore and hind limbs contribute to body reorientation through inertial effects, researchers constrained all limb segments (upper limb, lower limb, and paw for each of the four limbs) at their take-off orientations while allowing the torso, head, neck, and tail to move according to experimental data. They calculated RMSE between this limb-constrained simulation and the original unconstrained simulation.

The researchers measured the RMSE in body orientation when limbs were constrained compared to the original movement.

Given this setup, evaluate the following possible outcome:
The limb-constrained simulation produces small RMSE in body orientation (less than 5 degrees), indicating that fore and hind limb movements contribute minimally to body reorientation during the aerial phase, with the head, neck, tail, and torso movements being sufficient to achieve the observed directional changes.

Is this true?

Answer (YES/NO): YES